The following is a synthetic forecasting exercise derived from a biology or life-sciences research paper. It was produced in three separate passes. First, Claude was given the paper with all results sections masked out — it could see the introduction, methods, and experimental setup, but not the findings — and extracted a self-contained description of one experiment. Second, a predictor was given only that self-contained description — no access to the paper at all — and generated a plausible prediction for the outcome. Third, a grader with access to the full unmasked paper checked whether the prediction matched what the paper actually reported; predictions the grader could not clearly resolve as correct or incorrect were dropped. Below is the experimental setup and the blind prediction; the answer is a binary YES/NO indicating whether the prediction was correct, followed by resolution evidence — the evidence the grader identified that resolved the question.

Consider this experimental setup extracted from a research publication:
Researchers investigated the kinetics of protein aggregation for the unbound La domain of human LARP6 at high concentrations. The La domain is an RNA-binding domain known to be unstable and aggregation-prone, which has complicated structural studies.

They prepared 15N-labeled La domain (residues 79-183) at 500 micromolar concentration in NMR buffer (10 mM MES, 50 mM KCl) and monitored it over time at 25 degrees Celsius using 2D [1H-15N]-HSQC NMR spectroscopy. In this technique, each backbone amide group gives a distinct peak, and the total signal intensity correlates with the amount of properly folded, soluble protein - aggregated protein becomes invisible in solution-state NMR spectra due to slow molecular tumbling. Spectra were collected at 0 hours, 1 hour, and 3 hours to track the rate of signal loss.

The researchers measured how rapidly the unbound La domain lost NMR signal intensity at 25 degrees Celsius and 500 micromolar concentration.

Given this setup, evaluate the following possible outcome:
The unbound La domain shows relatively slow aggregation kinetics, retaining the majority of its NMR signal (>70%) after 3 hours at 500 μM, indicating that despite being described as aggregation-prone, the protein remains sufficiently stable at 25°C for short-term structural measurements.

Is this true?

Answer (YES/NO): NO